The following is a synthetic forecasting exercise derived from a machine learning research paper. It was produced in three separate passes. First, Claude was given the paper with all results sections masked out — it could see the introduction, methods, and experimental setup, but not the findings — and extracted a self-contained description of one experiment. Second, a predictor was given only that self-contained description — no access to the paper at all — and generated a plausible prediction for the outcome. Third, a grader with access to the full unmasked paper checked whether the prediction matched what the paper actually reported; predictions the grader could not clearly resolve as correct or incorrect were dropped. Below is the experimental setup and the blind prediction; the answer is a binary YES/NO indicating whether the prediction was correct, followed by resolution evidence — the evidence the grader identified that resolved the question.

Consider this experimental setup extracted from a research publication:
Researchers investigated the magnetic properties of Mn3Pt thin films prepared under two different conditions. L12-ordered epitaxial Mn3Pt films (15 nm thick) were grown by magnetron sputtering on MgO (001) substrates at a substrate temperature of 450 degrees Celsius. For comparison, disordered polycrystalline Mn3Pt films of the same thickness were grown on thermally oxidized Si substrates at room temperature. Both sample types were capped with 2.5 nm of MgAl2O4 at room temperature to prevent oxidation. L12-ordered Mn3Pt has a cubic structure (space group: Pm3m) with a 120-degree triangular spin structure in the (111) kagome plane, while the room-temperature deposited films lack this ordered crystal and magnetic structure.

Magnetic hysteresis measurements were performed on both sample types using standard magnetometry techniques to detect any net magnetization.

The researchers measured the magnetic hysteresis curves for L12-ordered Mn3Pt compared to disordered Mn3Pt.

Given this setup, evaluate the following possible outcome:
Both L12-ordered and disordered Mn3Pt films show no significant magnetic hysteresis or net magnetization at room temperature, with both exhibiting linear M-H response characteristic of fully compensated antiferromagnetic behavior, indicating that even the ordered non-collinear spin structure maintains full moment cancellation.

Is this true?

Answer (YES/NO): NO